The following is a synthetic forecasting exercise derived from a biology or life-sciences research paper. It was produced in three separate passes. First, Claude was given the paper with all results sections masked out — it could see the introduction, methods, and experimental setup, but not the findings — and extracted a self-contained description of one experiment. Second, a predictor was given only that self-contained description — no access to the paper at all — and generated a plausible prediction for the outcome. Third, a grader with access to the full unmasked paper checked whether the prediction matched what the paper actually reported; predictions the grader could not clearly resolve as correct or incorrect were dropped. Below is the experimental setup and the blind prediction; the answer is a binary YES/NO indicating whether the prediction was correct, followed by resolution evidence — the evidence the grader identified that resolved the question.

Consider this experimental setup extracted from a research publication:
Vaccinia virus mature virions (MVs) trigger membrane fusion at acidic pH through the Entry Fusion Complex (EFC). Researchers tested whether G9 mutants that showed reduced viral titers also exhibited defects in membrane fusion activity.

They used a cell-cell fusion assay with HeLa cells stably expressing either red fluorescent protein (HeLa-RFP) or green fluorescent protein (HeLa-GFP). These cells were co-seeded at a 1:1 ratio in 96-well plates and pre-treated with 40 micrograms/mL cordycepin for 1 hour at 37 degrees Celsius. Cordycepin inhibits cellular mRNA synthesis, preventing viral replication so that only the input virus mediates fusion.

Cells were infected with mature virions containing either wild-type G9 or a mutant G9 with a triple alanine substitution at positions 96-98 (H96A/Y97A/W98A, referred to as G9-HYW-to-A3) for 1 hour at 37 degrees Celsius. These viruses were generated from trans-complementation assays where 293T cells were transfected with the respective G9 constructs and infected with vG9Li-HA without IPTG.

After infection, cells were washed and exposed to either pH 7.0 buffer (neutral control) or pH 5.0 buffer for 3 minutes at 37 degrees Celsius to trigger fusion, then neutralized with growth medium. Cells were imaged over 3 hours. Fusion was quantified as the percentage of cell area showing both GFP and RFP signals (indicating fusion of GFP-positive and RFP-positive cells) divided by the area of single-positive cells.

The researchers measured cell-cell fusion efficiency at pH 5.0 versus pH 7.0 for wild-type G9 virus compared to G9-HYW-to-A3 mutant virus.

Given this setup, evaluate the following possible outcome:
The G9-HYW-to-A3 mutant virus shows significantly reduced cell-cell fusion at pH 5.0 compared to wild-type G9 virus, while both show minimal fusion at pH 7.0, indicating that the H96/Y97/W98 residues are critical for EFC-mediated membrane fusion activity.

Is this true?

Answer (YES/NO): YES